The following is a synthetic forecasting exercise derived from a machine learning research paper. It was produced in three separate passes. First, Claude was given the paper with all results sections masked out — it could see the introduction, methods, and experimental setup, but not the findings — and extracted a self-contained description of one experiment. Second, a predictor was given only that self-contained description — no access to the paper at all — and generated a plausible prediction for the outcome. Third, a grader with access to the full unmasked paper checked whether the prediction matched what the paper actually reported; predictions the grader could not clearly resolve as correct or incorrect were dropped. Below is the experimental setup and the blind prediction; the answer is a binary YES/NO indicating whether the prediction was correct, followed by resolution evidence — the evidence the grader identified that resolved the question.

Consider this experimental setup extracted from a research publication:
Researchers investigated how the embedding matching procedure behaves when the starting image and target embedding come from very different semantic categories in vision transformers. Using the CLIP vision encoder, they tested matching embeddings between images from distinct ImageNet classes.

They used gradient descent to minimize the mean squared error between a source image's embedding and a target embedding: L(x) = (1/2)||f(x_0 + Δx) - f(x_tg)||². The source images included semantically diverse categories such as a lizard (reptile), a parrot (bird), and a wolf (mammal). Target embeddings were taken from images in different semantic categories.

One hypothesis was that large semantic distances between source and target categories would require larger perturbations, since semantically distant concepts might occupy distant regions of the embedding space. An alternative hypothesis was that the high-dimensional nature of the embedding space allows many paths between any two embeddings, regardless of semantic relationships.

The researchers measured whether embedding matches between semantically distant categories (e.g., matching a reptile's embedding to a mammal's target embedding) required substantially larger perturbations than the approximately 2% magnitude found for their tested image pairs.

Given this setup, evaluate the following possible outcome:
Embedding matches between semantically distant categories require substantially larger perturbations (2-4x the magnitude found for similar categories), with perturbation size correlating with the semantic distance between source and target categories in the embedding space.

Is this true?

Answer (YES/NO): NO